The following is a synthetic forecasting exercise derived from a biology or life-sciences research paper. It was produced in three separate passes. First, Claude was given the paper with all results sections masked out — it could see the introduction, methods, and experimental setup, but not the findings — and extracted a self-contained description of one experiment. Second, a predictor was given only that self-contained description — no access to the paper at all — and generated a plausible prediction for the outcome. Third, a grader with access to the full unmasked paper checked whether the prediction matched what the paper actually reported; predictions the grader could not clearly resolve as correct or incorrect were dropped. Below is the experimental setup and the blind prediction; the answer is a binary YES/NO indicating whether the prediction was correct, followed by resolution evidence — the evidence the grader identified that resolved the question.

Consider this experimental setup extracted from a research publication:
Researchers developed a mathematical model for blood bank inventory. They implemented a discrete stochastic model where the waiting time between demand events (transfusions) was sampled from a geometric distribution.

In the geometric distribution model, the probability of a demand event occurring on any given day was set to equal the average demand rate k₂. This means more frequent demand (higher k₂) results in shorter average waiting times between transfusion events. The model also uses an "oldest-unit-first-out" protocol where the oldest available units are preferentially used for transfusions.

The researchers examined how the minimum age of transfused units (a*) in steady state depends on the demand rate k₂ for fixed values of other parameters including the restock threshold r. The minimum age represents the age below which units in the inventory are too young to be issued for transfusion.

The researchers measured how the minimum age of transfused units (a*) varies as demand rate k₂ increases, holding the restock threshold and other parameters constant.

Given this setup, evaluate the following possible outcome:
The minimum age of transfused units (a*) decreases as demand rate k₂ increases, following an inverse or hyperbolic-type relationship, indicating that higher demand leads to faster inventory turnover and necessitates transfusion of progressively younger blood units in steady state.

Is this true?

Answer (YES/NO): NO